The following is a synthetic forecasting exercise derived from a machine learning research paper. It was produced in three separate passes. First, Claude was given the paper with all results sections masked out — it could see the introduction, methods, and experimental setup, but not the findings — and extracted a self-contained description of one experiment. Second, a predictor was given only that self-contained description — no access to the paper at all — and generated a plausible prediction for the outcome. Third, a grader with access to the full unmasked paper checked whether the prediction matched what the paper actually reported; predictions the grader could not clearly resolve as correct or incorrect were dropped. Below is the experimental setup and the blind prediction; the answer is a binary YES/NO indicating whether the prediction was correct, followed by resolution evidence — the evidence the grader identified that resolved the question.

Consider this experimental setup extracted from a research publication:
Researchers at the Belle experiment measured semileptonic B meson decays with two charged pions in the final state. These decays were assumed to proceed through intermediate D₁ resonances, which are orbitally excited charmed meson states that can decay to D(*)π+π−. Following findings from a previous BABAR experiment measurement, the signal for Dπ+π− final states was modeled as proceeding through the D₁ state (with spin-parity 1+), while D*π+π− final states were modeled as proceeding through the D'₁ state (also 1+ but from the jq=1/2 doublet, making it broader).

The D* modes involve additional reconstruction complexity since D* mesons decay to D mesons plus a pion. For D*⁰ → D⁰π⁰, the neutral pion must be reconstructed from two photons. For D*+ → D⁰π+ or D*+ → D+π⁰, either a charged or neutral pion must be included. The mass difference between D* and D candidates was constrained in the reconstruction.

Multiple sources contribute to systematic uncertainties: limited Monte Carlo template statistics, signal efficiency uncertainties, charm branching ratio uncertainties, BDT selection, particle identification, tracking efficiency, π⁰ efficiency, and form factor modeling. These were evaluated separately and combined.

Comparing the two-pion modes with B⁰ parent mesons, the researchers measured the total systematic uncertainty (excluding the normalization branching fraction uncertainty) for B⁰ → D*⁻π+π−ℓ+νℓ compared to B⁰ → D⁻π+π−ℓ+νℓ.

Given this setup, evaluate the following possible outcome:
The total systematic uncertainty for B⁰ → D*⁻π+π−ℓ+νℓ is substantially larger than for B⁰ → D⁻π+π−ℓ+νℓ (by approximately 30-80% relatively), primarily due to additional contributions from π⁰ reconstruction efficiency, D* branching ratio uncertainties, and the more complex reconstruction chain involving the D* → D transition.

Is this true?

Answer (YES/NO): NO